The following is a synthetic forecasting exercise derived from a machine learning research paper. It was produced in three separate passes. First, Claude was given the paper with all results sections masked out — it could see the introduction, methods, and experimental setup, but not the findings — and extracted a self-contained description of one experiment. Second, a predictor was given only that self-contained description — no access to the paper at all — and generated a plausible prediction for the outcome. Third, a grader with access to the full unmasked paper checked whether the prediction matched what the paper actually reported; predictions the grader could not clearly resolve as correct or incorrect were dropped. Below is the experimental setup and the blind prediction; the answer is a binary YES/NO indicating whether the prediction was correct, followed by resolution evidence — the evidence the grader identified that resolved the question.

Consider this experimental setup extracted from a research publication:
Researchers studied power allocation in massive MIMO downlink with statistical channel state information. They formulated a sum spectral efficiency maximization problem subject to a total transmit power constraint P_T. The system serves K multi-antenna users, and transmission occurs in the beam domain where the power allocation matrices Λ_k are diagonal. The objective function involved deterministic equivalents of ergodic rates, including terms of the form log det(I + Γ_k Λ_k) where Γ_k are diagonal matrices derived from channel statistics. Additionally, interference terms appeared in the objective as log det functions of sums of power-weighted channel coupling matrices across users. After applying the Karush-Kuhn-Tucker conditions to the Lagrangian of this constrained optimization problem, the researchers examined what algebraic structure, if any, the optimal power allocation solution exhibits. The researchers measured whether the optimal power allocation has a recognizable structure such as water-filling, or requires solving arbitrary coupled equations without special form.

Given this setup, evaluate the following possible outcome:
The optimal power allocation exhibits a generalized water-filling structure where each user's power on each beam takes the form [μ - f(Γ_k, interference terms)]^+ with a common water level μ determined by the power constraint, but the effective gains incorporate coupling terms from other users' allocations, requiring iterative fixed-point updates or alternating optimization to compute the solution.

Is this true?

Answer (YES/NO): YES